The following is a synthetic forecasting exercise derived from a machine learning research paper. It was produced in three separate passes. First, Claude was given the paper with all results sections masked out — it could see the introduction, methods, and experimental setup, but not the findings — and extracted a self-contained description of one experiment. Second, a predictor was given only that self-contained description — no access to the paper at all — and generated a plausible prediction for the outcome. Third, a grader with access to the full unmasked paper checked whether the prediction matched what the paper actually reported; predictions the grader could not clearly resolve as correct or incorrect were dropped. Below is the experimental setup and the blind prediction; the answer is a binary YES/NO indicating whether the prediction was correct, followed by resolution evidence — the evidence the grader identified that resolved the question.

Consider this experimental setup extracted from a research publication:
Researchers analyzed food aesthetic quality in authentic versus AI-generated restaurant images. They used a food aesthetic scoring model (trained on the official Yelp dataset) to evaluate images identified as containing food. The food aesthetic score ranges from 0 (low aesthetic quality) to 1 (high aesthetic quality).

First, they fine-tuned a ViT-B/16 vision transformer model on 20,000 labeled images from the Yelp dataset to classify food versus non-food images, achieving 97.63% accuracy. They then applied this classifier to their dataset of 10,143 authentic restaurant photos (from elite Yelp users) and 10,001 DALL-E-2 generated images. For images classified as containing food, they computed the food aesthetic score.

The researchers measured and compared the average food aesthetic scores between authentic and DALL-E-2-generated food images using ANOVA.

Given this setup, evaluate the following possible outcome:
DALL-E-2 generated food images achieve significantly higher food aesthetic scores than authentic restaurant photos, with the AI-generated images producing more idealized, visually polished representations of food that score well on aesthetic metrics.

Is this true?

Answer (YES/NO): YES